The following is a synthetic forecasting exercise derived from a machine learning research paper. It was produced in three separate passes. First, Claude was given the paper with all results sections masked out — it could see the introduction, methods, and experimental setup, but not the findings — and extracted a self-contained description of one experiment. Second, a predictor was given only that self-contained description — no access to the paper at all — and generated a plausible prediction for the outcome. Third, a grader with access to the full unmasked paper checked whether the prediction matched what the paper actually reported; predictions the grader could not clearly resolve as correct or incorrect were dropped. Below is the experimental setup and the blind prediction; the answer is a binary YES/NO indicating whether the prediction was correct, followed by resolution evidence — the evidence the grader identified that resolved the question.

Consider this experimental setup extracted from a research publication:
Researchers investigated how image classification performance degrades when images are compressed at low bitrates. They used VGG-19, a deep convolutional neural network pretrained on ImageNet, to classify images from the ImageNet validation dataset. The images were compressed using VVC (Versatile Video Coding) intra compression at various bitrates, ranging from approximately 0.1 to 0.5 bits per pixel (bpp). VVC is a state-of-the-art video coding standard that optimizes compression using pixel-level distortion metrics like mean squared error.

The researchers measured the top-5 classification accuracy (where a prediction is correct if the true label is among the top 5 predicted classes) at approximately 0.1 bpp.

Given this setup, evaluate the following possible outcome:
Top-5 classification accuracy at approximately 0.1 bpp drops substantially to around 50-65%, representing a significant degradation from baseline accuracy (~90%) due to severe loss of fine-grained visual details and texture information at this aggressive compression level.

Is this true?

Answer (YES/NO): NO